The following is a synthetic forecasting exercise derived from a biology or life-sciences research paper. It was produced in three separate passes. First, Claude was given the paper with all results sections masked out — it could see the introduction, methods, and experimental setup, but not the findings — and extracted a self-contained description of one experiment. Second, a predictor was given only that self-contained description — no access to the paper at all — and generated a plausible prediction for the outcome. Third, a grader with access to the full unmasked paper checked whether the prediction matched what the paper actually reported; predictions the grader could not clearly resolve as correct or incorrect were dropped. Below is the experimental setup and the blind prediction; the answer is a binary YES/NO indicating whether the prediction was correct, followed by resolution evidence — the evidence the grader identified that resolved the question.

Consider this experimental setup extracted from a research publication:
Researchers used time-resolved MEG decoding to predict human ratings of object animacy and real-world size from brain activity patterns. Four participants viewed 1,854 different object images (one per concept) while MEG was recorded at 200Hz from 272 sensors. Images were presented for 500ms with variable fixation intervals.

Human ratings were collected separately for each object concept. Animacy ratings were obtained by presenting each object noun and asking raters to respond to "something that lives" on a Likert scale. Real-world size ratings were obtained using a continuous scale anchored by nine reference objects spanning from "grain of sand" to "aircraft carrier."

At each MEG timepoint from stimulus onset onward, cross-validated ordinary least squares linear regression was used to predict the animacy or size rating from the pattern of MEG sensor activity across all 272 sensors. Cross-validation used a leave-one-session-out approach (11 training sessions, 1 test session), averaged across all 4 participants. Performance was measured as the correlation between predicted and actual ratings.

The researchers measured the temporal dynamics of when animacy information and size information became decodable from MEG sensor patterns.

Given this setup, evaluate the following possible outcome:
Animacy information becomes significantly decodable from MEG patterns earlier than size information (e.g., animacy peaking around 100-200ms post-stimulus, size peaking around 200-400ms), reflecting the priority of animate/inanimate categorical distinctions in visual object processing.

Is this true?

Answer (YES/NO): YES